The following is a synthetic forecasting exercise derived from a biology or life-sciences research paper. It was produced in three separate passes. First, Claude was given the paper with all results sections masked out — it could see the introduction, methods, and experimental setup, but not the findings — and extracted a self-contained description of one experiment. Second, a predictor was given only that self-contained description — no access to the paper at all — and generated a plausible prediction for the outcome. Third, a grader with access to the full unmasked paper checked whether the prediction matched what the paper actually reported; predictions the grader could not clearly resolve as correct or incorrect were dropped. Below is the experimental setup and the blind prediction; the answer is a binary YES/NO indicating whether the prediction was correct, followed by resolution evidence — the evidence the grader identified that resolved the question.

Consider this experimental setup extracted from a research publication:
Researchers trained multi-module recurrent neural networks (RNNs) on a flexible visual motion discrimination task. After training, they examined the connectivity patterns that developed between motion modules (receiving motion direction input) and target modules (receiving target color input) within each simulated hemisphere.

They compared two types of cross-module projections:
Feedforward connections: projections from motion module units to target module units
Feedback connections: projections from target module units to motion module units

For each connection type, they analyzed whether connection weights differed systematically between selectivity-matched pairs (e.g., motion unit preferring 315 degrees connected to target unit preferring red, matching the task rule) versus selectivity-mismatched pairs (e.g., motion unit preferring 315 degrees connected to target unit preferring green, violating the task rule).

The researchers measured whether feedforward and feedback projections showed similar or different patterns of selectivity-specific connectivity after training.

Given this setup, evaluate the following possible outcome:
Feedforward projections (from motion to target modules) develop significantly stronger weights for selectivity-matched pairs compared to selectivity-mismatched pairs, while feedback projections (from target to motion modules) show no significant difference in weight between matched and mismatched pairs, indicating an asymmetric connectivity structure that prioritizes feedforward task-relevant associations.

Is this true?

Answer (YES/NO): NO